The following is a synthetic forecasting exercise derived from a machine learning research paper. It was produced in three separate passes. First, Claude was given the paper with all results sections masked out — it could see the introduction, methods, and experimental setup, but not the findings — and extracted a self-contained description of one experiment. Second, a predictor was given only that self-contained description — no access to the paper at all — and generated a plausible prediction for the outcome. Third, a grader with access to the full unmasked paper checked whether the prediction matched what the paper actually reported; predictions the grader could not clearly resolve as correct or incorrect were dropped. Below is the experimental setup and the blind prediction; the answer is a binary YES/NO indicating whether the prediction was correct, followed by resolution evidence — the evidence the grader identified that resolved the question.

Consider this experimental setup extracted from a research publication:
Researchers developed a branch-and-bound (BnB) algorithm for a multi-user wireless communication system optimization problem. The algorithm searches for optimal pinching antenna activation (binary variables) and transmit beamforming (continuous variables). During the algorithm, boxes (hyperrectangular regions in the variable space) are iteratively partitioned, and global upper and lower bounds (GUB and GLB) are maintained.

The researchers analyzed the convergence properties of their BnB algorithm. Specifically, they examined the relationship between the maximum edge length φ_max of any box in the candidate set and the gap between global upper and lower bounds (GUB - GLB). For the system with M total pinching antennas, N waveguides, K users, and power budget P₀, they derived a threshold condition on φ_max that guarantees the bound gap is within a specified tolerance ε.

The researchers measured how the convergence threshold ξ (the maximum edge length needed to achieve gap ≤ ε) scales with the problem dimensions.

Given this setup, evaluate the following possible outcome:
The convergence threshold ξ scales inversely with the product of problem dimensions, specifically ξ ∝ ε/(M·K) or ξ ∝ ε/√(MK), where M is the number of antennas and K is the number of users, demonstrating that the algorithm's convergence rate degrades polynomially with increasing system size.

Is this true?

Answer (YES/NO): NO